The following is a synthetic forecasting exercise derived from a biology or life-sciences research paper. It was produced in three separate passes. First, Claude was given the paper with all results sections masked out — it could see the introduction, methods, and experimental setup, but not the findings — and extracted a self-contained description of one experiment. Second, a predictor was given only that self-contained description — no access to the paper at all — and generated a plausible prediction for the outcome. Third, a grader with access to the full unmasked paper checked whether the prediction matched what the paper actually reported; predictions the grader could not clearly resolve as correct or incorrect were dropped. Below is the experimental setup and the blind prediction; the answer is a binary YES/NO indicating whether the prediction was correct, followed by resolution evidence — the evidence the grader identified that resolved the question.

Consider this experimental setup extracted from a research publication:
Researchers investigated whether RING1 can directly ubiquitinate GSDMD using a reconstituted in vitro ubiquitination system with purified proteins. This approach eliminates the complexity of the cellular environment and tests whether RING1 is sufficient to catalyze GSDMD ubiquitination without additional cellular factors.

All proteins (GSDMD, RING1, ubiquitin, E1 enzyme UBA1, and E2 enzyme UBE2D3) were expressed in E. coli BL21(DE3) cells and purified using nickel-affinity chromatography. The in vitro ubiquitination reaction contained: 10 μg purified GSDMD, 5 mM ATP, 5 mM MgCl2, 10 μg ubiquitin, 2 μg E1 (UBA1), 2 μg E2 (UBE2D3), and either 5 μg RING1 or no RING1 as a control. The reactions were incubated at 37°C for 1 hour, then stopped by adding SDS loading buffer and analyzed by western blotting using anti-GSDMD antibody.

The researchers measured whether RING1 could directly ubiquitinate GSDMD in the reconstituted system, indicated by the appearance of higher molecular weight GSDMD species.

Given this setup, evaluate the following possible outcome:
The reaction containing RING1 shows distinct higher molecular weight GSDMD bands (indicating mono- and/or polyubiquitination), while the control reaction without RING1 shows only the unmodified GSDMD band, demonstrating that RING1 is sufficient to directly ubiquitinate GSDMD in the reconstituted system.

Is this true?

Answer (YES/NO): YES